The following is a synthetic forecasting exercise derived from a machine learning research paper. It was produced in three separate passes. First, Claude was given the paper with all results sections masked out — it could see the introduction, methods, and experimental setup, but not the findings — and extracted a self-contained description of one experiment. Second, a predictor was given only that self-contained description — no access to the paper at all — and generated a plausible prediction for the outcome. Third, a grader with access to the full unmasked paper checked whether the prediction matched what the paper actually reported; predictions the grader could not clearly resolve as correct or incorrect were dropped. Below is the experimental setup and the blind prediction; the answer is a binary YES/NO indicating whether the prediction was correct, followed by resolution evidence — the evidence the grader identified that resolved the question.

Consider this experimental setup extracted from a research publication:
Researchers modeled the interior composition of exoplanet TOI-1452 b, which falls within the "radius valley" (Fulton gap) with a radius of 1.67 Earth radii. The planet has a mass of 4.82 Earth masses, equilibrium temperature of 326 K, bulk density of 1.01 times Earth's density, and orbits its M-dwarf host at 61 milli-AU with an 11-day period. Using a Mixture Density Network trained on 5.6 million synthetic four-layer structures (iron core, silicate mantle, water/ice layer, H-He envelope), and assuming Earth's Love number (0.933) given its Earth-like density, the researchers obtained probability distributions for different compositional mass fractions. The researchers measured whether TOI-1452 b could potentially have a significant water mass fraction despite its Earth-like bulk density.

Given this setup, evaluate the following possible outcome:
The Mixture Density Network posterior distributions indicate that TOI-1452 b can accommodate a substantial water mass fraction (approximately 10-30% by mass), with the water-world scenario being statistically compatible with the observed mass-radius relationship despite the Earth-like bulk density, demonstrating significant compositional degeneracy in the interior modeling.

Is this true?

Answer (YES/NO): NO